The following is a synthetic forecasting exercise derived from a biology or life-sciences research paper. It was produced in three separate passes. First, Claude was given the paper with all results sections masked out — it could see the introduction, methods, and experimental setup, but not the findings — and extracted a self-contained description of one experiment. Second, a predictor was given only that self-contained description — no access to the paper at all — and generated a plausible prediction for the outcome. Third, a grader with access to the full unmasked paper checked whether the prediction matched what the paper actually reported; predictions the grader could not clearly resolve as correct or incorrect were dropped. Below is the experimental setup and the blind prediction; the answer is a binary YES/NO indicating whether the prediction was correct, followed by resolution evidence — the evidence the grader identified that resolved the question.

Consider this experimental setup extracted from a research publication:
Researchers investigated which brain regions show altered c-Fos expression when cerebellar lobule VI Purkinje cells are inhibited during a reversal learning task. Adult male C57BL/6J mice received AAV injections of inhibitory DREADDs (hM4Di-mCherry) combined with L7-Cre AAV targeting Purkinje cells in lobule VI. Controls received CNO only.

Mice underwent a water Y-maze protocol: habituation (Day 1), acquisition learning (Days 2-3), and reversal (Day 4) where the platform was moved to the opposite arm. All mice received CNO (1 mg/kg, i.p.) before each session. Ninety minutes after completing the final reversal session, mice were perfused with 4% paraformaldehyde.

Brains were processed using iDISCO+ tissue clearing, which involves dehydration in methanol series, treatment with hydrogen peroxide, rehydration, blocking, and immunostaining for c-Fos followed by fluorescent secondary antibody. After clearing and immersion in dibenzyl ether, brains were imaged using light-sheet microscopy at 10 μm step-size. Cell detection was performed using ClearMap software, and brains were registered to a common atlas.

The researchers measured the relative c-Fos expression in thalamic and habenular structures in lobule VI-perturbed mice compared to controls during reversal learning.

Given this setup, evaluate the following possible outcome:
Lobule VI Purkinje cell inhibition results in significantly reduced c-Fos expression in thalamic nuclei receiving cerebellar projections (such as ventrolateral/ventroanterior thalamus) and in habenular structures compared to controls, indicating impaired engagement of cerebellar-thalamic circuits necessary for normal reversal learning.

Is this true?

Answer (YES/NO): YES